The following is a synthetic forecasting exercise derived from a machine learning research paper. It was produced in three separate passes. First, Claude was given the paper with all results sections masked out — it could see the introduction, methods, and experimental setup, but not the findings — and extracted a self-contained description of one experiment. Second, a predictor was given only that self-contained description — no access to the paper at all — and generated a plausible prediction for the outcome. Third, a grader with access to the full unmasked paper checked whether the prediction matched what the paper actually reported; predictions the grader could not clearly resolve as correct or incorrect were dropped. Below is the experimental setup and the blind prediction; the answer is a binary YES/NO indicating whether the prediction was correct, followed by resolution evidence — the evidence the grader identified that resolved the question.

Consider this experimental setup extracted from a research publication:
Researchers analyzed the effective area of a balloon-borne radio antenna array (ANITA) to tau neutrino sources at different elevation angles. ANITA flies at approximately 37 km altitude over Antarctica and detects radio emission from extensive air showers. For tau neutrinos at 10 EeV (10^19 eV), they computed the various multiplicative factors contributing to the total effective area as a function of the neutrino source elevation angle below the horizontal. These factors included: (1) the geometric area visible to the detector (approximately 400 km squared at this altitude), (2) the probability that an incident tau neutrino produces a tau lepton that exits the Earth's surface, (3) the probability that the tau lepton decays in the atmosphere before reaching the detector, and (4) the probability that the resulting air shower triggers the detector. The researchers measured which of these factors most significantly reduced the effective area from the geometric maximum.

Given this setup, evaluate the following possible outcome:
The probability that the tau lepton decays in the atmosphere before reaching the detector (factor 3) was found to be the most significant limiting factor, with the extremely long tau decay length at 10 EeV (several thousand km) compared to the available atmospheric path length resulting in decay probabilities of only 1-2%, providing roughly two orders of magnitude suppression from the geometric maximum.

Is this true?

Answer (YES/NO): NO